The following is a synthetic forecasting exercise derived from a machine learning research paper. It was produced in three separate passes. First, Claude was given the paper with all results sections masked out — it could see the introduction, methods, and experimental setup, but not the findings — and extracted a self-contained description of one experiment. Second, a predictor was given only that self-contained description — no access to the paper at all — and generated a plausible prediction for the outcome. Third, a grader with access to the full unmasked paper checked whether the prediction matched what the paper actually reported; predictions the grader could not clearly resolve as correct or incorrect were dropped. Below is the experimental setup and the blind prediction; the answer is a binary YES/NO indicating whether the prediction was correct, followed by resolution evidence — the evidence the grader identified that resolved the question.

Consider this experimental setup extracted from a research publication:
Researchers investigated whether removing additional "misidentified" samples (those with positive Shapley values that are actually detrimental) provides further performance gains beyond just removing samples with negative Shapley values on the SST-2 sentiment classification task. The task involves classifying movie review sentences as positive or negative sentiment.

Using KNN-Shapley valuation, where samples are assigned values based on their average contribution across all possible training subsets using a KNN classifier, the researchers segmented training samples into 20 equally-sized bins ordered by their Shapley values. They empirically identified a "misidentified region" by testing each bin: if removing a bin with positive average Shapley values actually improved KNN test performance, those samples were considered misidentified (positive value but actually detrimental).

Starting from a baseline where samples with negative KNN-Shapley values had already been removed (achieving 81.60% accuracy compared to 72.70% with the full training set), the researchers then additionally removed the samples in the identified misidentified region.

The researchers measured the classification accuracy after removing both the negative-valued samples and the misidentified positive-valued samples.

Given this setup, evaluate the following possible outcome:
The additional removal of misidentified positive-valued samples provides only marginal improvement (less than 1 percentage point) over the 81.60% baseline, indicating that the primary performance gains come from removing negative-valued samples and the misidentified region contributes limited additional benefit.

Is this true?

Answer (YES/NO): NO